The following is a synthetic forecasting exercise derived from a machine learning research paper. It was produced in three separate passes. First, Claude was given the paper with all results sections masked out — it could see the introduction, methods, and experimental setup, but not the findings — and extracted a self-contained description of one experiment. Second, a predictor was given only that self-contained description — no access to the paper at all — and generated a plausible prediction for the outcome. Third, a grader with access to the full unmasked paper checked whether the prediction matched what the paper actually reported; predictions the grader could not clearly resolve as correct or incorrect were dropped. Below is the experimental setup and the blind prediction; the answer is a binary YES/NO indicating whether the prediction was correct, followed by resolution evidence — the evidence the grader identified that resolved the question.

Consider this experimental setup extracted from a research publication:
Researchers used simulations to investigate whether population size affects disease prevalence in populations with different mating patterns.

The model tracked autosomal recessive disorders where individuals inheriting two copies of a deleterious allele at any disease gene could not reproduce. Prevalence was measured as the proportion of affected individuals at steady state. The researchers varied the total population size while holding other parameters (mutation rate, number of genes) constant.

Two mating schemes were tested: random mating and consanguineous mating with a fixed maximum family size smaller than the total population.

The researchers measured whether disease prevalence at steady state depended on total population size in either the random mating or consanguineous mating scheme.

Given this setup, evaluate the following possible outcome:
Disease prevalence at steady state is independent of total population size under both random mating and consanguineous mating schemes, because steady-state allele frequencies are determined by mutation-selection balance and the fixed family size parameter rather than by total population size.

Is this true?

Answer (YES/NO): YES